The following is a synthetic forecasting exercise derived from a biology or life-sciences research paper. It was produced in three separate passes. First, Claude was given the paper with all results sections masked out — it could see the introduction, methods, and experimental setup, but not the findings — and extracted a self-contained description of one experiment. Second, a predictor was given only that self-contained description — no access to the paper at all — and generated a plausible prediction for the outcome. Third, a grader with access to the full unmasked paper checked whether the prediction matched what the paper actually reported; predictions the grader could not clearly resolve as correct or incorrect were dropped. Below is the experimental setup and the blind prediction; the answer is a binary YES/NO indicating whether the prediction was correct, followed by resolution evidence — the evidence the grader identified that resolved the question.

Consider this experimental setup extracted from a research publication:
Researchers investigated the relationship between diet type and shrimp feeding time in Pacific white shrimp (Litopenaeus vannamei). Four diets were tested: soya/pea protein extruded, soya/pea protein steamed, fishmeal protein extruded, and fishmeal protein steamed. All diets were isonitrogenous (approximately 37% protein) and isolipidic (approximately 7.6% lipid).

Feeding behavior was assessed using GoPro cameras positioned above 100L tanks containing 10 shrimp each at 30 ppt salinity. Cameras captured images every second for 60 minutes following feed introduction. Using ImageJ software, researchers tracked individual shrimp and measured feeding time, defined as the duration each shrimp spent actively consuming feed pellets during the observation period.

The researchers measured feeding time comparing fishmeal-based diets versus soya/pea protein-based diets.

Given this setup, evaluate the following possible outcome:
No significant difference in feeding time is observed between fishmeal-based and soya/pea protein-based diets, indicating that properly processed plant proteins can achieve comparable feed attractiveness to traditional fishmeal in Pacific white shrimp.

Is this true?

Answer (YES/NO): NO